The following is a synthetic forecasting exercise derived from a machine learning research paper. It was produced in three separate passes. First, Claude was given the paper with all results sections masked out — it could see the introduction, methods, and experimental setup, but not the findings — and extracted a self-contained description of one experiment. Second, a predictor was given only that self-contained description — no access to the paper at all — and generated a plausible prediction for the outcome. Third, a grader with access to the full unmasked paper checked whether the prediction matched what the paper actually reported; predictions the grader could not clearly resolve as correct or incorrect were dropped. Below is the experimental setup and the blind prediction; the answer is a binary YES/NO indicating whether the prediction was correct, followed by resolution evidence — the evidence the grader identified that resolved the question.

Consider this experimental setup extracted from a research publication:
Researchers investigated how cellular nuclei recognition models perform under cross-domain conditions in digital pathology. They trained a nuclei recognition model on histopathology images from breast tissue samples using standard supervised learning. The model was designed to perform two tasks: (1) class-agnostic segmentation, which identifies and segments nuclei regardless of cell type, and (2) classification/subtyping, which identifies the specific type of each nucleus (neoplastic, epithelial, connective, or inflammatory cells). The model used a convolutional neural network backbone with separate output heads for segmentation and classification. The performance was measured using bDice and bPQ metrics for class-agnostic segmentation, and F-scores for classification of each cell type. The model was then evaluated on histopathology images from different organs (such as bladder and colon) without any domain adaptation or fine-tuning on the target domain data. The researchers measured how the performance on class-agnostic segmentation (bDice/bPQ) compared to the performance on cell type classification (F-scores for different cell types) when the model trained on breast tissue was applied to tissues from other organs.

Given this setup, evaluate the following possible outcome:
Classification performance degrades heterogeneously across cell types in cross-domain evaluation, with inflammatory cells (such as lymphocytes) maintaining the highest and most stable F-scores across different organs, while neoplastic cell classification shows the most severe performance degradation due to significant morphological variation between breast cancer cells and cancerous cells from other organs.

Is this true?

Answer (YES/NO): NO